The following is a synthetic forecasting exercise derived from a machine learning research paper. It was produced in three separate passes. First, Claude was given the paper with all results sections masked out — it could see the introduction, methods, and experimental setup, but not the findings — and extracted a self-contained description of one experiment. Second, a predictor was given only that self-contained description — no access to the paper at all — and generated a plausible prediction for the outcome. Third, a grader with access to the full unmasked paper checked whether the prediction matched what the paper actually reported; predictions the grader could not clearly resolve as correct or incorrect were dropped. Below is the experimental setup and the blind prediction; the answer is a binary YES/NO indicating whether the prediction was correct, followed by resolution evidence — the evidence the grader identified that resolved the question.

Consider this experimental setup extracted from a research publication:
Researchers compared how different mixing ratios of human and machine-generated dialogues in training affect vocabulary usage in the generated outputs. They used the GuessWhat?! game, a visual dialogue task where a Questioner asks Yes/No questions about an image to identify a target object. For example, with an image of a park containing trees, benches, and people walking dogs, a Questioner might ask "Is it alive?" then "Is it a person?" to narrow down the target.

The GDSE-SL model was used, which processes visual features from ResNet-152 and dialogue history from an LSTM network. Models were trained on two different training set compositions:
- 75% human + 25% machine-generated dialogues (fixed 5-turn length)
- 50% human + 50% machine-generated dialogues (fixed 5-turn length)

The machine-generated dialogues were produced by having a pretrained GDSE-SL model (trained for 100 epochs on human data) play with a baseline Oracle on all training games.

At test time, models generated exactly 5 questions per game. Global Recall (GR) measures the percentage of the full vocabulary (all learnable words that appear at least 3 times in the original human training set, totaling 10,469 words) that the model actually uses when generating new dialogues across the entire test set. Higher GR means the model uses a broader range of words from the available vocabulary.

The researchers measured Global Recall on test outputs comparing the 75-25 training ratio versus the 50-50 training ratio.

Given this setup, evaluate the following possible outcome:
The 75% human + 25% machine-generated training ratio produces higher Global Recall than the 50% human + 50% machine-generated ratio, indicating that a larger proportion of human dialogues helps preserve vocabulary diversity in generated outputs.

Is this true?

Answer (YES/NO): NO